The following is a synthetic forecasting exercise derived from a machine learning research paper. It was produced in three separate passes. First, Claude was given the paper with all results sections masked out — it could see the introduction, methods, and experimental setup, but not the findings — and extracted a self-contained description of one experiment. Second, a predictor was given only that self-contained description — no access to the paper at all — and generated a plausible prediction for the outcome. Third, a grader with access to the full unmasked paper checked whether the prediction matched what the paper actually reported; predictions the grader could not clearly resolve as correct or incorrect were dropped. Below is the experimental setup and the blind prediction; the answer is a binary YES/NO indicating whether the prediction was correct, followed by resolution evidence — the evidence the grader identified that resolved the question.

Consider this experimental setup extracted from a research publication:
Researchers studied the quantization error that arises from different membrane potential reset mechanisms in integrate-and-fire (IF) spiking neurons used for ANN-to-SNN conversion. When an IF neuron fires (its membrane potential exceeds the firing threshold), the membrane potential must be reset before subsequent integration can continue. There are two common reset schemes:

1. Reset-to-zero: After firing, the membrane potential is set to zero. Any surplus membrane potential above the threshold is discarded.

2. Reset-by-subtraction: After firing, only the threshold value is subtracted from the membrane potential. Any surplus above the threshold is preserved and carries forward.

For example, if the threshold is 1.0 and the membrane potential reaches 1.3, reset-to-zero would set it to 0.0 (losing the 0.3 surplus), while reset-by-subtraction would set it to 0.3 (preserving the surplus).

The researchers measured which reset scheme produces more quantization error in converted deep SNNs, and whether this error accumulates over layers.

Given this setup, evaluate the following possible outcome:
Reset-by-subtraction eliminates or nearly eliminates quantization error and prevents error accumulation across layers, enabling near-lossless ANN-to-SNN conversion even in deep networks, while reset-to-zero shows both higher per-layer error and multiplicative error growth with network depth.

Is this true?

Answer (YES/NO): NO